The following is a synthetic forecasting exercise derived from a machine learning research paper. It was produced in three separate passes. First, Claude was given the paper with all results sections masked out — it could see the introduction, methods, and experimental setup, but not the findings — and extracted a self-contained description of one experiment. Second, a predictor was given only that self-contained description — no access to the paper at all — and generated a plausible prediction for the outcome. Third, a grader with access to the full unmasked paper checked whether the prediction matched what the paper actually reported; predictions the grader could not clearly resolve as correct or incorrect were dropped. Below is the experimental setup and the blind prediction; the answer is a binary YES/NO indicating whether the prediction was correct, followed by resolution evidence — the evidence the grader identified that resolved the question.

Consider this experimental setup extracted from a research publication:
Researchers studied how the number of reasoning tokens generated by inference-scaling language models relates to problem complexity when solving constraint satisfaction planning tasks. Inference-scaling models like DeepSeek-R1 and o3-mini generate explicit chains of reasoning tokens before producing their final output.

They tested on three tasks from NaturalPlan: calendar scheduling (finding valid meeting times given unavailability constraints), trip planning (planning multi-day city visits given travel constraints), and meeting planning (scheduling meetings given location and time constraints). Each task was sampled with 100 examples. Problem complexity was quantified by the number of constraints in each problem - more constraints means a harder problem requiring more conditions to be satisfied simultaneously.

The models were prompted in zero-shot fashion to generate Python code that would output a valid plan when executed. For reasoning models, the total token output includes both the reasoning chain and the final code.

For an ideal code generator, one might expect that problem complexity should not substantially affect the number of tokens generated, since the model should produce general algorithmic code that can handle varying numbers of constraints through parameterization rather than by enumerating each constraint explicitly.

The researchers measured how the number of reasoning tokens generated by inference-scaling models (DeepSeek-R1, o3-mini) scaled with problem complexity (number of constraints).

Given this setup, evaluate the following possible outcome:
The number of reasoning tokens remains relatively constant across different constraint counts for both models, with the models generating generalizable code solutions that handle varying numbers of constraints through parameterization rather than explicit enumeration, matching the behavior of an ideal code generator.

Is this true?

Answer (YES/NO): NO